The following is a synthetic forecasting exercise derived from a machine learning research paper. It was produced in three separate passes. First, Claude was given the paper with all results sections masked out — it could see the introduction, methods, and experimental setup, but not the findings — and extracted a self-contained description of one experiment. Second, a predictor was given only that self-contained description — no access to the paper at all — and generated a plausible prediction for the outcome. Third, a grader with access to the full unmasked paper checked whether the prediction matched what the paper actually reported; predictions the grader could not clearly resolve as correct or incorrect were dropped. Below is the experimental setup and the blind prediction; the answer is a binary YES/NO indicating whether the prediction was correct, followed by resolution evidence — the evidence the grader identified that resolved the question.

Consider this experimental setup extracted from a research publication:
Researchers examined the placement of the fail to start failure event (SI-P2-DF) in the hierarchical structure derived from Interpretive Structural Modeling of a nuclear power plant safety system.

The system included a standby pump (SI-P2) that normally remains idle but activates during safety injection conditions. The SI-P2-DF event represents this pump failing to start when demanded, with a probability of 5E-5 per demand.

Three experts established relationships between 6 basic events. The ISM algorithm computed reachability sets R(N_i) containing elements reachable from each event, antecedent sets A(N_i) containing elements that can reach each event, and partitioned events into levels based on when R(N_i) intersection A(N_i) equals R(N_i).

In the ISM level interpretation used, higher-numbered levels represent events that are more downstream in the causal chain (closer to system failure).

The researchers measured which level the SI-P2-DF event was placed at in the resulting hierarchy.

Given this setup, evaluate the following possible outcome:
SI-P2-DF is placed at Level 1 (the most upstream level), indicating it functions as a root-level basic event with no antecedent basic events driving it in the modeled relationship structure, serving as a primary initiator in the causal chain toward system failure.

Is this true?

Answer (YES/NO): NO